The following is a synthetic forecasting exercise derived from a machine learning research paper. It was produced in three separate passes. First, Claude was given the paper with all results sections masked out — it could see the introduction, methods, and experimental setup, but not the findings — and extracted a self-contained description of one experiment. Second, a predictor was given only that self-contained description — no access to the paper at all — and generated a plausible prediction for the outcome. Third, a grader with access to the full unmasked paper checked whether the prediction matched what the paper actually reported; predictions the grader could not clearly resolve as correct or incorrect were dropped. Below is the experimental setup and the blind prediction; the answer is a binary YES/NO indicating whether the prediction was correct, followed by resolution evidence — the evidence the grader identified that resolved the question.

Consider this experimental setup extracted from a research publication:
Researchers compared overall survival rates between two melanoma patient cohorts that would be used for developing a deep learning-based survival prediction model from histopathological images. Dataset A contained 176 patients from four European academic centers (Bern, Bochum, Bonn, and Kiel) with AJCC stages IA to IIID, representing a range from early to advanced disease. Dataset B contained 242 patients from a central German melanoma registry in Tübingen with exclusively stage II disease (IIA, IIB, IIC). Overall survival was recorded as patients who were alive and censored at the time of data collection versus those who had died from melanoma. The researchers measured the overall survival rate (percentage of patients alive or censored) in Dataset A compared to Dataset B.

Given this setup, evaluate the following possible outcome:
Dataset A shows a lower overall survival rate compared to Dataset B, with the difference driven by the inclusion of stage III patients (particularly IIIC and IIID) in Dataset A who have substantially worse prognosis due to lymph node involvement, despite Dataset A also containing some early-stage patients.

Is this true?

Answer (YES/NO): NO